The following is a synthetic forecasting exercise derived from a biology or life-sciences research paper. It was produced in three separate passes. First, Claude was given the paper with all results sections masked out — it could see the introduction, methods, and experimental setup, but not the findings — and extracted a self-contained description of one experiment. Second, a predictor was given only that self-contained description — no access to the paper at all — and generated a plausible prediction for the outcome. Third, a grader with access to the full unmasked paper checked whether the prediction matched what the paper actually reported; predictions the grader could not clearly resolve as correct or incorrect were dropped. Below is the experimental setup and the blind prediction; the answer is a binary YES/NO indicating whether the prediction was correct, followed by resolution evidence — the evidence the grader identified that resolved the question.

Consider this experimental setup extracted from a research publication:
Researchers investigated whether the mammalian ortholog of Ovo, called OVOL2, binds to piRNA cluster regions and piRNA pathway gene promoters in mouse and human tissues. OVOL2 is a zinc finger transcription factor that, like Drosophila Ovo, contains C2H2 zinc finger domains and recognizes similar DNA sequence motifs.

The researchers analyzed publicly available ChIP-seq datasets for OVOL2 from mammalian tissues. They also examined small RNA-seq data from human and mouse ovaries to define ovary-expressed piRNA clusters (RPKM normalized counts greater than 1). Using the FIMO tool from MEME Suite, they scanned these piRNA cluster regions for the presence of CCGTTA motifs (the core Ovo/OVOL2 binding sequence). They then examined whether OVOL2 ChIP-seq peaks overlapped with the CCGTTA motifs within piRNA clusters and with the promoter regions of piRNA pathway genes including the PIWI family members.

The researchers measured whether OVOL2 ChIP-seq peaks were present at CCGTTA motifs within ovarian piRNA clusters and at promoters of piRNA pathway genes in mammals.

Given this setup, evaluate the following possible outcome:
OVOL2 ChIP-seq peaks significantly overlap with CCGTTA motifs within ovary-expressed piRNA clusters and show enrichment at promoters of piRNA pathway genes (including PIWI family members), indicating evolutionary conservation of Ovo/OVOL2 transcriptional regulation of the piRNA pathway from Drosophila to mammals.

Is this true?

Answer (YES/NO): YES